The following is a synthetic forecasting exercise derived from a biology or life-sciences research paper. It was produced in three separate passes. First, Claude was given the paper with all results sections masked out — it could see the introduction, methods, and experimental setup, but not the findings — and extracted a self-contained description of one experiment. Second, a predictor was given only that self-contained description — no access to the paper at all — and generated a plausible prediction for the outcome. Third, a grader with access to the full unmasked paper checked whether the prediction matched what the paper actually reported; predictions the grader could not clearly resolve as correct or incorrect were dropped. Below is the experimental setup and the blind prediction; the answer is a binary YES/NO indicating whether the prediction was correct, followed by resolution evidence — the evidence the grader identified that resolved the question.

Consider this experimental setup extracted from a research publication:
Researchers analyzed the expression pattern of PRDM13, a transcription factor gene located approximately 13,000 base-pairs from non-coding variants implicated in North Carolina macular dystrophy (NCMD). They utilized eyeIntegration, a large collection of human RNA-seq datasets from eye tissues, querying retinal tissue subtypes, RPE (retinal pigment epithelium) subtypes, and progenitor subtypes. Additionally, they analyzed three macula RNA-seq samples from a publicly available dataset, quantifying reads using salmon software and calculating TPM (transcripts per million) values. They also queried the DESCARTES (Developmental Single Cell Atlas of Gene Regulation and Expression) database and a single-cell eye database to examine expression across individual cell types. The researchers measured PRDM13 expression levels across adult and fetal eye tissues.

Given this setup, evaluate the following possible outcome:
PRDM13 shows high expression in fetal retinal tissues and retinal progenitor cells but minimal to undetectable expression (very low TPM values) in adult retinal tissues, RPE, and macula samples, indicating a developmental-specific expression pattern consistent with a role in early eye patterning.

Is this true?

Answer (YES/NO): NO